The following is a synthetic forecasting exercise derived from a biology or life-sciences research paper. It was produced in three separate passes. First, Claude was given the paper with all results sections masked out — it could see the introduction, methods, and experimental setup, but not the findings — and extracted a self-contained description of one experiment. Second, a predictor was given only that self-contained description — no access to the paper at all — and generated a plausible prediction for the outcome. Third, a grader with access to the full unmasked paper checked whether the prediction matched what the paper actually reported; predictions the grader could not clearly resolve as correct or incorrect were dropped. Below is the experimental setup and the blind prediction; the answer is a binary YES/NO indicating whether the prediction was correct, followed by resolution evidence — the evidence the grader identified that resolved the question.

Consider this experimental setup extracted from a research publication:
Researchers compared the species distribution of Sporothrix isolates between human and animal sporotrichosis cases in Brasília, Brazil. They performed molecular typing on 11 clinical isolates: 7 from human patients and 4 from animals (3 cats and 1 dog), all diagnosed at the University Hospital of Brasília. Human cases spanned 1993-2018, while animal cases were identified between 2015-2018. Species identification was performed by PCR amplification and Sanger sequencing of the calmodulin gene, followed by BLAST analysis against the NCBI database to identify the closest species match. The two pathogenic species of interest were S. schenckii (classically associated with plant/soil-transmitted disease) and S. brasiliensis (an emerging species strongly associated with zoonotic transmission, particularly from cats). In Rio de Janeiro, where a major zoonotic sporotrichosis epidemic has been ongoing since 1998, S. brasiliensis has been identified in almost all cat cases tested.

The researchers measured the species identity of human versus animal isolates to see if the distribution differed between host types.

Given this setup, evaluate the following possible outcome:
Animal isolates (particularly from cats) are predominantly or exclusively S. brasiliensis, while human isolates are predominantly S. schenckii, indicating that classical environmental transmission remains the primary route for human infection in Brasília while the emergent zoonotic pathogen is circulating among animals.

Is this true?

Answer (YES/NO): NO